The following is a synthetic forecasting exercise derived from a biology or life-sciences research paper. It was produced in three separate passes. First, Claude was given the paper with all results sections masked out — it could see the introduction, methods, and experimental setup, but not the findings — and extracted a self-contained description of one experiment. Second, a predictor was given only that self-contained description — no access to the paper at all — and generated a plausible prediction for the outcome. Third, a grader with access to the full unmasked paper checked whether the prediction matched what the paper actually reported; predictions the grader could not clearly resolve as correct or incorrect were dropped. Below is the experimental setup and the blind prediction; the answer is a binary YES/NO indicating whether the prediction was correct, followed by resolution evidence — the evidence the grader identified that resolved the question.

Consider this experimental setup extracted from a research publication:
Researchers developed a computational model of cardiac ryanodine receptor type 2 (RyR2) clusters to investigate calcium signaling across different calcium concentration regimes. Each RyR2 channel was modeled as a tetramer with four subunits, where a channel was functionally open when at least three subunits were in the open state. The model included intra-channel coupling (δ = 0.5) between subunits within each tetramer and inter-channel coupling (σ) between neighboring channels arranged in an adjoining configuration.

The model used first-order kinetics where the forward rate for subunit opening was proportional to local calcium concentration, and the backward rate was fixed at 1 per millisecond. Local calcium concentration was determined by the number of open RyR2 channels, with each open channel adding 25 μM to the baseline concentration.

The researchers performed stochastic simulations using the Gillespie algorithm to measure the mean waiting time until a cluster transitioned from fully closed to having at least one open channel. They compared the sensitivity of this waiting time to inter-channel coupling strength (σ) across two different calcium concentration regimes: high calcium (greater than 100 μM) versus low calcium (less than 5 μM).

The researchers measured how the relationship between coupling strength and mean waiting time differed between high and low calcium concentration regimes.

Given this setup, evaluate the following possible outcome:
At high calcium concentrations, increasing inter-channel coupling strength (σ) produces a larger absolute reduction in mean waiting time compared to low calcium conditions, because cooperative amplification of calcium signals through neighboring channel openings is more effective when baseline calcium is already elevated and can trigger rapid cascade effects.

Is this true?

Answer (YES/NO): NO